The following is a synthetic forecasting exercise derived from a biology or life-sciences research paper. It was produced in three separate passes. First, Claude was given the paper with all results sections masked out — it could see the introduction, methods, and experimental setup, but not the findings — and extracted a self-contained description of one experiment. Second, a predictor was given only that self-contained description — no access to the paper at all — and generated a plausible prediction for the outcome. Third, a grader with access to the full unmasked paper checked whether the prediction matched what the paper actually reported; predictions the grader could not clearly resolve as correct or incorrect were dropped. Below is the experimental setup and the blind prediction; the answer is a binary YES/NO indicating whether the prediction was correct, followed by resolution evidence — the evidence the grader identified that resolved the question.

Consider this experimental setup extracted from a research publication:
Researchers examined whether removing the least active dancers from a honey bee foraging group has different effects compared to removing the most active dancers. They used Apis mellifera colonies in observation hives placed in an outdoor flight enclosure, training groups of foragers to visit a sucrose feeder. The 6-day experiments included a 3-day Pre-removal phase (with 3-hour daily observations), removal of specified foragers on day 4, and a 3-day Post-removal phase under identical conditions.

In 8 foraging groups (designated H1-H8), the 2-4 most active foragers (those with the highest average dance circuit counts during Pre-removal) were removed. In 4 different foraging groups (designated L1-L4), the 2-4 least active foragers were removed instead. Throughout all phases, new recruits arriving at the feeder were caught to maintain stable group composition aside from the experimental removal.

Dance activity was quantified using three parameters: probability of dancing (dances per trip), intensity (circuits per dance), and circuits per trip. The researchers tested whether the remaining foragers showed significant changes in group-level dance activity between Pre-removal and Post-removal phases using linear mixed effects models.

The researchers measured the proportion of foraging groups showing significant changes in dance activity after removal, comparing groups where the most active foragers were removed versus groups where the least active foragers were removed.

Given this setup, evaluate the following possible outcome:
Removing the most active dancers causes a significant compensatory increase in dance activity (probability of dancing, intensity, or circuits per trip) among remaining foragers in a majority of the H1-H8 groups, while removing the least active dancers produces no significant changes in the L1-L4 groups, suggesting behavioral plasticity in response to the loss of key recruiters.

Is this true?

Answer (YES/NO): NO